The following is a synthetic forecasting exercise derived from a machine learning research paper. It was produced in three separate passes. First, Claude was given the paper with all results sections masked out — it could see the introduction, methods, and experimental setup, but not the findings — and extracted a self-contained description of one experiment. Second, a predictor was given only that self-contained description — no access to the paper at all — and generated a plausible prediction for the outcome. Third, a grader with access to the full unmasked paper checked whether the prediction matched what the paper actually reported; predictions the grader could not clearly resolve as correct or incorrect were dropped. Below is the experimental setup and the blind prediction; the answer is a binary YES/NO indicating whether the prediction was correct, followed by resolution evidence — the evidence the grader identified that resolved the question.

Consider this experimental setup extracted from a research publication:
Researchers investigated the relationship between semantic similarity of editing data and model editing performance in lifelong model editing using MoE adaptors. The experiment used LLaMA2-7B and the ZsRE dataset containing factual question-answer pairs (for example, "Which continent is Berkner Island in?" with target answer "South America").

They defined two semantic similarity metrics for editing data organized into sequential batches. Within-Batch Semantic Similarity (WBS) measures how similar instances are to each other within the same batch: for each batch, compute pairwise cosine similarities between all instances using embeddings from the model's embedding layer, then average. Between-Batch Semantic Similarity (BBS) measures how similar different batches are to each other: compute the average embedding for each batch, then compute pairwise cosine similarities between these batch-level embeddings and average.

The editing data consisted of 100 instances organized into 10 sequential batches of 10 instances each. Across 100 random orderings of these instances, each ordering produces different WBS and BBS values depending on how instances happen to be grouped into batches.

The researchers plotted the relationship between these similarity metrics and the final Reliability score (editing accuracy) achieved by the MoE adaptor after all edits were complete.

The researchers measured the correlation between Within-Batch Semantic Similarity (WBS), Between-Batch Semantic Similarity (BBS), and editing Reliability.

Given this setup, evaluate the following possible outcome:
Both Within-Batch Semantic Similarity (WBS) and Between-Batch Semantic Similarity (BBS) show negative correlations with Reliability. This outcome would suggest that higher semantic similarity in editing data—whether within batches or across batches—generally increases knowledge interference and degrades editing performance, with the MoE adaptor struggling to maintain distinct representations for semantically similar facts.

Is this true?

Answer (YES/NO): NO